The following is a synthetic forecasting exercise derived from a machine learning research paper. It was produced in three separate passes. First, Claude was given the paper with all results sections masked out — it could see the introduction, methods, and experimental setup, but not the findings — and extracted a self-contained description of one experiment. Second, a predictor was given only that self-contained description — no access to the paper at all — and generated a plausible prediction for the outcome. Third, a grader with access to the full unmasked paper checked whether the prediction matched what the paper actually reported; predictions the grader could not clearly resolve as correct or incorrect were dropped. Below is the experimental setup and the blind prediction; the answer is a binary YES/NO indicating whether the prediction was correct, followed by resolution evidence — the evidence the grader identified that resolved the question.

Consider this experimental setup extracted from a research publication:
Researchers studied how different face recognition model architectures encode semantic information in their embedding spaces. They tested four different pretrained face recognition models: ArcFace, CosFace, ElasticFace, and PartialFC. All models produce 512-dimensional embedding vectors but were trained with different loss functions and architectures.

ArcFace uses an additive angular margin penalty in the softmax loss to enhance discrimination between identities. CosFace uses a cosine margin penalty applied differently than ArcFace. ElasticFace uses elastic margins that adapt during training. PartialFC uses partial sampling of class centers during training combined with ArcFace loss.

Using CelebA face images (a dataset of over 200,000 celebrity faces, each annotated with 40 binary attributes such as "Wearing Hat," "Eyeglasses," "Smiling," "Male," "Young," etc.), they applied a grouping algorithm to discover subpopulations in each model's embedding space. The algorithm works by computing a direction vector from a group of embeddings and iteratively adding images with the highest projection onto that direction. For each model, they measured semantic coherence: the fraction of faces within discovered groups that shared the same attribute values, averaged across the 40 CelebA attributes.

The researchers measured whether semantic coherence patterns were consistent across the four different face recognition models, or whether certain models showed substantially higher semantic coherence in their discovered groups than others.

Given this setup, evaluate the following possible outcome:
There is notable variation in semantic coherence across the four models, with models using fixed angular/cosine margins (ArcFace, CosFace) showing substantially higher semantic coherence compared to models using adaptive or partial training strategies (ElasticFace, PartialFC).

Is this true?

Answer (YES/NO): NO